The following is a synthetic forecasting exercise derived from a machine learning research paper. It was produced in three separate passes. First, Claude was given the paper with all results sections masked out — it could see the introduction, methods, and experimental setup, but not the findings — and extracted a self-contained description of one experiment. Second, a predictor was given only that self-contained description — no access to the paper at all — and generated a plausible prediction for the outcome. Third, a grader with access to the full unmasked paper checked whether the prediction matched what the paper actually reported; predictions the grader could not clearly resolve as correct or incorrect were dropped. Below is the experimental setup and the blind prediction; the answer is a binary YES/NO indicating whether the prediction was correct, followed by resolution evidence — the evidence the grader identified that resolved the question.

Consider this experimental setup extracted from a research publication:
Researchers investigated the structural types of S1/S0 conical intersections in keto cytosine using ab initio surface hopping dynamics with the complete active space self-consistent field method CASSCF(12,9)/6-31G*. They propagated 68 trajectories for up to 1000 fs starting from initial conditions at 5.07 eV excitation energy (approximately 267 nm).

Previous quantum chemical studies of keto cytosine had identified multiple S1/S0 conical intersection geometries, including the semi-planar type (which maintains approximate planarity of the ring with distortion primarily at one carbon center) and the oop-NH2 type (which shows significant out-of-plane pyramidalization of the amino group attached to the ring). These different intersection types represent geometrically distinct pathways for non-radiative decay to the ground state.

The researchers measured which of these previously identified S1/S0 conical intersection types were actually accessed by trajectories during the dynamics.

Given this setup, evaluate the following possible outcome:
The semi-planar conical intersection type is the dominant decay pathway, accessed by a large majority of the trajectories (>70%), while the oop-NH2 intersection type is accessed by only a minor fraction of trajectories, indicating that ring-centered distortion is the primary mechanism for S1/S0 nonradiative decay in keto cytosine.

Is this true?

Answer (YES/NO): NO